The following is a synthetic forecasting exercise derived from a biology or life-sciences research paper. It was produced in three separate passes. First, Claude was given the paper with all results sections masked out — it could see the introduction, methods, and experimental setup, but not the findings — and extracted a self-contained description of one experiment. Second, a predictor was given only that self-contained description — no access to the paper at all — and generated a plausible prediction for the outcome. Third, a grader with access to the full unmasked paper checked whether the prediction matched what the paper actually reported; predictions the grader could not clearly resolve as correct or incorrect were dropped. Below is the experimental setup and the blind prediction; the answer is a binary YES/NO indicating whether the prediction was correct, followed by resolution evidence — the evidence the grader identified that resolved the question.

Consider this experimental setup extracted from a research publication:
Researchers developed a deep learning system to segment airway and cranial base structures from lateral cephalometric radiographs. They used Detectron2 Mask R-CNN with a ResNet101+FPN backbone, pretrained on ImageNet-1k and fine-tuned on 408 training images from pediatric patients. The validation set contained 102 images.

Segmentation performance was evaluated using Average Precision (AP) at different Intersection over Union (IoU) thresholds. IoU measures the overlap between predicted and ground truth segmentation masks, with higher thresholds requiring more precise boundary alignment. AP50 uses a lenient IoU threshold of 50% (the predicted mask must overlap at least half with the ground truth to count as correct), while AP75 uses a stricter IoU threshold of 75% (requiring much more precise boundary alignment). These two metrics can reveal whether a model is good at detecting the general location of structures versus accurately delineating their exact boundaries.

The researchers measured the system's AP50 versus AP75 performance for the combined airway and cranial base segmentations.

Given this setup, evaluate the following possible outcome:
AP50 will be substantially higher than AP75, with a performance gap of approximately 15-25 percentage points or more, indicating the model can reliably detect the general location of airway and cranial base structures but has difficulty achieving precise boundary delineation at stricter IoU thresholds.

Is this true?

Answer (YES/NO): YES